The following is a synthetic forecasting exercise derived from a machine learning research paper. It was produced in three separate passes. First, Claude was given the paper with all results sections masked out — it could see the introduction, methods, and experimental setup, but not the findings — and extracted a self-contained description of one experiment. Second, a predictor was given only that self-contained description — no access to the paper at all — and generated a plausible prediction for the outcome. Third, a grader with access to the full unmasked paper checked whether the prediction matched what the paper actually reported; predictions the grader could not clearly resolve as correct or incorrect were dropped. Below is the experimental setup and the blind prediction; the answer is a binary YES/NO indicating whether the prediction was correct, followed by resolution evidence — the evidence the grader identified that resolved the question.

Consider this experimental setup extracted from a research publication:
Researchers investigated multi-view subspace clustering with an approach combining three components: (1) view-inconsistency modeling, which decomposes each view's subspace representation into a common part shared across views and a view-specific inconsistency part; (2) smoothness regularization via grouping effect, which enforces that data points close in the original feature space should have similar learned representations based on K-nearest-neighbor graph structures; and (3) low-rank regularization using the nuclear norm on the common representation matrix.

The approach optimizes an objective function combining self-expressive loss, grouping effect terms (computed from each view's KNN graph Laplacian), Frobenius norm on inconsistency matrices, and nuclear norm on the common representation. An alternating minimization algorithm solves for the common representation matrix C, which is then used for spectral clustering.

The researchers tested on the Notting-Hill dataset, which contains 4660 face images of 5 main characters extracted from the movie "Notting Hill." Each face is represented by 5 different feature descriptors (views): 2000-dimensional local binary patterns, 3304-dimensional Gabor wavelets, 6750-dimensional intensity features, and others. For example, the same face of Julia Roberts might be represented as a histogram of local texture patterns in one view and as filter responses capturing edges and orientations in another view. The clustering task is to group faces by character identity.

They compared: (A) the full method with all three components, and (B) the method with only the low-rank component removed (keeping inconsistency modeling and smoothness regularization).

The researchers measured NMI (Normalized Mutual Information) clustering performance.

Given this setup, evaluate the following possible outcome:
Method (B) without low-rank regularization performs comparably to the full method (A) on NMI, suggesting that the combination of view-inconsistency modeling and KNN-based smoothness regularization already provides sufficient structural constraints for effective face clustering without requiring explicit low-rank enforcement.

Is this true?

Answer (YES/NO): YES